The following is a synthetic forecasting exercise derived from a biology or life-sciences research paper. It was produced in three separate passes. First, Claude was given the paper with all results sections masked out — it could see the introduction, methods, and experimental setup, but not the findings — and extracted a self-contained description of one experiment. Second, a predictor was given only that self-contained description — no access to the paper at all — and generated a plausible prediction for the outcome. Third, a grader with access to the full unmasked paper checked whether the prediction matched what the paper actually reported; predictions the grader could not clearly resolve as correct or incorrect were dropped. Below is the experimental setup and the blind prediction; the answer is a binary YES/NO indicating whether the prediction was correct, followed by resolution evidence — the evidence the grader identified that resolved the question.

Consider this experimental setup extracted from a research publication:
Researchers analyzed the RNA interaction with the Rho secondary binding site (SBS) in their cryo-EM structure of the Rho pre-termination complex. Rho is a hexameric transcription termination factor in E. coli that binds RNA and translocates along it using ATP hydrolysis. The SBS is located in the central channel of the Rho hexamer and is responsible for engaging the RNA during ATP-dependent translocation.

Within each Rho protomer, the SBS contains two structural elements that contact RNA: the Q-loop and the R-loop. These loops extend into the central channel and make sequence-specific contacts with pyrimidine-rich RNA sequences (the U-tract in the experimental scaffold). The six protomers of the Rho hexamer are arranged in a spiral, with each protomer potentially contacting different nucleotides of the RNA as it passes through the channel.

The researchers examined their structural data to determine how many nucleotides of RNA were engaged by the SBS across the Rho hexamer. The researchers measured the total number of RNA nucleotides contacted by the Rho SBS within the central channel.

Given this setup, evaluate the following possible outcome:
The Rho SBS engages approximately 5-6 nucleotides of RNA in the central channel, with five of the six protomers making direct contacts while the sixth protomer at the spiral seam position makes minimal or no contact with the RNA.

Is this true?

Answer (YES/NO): YES